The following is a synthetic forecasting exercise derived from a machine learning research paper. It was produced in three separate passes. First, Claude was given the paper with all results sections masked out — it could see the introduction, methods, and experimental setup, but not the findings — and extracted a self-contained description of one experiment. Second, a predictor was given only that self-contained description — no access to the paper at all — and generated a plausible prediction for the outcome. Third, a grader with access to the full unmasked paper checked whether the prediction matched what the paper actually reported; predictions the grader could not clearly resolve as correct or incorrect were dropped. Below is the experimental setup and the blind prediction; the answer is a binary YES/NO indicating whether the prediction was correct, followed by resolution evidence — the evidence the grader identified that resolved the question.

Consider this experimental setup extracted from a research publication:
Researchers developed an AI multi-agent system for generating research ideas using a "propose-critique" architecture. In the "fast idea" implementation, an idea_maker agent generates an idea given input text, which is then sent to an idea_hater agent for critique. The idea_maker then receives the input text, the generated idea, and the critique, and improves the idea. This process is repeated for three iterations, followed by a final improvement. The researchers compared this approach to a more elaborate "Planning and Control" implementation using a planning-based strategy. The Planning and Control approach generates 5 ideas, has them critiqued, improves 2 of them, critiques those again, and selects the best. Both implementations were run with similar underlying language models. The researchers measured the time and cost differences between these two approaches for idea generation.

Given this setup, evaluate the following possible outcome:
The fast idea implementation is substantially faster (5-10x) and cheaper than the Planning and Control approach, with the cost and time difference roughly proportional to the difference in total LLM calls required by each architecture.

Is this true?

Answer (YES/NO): NO